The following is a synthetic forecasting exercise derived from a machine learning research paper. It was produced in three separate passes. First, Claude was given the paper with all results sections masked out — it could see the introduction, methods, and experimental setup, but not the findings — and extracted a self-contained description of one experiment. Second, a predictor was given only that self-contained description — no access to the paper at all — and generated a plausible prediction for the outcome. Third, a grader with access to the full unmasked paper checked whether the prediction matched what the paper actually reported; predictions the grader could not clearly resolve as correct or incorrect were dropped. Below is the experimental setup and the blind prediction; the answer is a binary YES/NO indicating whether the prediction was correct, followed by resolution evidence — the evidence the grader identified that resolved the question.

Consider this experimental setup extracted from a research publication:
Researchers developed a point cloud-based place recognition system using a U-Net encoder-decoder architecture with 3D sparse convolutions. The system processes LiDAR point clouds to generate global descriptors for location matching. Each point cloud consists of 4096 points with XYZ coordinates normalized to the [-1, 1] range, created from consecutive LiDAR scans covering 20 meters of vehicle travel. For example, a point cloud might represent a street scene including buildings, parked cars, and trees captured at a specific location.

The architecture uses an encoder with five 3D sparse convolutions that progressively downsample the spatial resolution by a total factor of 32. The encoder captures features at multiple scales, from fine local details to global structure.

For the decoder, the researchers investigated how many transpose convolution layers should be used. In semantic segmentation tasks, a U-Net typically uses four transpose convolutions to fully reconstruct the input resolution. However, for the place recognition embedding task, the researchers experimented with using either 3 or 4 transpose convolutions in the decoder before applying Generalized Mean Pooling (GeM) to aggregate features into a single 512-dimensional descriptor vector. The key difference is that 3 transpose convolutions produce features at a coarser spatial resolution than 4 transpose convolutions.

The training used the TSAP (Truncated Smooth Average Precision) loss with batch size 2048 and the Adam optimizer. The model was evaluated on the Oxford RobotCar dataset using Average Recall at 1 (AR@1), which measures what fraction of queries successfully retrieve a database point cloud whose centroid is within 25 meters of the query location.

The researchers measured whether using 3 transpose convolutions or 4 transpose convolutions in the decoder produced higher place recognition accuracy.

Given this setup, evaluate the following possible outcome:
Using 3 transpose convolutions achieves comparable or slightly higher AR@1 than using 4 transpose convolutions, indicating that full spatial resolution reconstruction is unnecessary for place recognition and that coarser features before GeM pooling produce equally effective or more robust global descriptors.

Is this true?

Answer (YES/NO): NO